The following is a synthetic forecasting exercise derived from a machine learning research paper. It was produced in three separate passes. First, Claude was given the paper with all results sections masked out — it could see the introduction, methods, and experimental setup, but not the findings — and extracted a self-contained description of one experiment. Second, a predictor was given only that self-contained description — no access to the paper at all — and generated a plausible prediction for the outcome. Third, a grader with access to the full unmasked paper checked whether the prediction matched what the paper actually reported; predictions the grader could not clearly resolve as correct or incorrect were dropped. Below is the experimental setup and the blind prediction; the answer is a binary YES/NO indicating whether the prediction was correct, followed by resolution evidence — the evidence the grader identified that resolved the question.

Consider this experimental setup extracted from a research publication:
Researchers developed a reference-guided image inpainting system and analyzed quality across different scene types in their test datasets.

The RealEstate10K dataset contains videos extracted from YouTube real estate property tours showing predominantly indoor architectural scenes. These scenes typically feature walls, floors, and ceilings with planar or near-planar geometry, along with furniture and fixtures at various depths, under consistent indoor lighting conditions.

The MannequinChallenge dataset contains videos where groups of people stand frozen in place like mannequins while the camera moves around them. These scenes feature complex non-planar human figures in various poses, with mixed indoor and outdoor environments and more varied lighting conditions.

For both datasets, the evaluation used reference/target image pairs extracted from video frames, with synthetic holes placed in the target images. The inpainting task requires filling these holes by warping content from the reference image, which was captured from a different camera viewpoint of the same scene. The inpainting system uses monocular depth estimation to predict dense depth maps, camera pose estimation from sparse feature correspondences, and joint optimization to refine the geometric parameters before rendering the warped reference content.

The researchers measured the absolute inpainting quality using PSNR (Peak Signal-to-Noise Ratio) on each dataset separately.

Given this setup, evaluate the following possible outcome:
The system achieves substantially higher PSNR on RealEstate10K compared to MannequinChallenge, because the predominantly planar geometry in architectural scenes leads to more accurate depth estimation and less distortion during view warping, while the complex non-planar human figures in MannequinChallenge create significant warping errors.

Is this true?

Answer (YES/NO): YES